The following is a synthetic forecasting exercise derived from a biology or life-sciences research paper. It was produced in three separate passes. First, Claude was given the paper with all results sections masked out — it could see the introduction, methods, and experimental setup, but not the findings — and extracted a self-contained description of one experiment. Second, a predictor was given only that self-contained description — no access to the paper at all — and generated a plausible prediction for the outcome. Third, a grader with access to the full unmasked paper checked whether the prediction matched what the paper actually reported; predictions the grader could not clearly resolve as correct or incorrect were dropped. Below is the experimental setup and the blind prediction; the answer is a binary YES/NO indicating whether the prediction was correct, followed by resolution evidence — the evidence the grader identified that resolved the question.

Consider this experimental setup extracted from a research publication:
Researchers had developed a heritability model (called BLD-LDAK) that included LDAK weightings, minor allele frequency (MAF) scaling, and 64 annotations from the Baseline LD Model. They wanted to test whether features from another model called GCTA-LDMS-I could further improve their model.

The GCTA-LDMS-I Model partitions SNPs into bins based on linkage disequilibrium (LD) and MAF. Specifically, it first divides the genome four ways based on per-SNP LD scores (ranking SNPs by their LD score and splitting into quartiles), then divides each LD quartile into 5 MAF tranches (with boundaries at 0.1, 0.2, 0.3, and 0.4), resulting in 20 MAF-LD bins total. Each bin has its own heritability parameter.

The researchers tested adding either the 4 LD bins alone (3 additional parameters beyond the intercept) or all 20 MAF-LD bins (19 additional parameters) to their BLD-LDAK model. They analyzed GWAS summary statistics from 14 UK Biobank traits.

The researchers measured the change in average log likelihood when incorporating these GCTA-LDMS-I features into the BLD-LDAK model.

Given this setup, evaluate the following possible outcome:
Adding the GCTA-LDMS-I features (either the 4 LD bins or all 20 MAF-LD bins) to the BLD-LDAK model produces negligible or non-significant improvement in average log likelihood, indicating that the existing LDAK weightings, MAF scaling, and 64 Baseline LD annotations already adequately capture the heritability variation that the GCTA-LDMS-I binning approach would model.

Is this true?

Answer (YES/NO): YES